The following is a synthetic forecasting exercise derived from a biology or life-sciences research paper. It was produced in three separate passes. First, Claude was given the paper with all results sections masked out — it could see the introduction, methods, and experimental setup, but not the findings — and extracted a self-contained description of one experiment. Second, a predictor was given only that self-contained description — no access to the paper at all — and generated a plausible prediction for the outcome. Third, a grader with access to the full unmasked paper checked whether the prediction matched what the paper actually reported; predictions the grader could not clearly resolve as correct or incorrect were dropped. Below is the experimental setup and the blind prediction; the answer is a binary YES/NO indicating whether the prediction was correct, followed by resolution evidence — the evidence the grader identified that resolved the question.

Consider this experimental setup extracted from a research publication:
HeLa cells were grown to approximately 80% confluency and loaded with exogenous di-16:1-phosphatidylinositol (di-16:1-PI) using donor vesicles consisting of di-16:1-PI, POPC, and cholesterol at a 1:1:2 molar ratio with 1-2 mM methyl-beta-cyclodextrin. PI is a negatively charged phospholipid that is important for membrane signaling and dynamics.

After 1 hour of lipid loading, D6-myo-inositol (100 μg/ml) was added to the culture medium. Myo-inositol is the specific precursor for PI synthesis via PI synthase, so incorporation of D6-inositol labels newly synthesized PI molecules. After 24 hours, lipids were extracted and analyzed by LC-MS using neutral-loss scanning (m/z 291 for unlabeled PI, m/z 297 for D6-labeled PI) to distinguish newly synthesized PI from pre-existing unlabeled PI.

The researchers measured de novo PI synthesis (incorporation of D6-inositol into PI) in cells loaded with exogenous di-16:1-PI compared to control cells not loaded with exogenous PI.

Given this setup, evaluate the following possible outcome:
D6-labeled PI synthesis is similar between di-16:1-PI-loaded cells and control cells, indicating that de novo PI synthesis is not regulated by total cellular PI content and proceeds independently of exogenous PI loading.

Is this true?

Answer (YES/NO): NO